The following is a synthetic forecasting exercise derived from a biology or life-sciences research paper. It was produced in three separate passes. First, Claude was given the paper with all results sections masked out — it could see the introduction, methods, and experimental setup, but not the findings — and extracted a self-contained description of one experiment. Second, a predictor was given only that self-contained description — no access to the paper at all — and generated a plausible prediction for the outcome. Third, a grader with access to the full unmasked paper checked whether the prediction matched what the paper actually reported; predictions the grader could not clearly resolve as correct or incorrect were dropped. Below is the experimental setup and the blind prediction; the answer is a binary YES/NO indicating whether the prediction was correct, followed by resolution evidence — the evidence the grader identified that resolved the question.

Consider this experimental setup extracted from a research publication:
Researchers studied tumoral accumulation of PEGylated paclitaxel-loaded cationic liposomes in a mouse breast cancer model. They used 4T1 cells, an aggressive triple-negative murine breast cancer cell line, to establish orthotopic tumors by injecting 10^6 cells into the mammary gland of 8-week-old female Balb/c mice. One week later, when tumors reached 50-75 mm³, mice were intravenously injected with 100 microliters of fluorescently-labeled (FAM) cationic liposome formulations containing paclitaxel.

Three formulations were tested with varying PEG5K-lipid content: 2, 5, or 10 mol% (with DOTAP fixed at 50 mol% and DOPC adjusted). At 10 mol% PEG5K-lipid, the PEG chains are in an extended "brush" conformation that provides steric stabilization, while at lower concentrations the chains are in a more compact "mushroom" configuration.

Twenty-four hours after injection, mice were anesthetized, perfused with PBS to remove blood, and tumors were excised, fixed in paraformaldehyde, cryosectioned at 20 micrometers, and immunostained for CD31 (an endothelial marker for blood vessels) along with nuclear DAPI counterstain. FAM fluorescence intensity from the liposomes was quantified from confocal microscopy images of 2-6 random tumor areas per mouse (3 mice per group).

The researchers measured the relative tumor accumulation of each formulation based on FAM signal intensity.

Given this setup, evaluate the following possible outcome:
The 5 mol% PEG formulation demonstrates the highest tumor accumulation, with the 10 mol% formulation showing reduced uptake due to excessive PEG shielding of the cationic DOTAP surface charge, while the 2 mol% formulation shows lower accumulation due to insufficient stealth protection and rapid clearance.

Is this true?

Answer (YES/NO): NO